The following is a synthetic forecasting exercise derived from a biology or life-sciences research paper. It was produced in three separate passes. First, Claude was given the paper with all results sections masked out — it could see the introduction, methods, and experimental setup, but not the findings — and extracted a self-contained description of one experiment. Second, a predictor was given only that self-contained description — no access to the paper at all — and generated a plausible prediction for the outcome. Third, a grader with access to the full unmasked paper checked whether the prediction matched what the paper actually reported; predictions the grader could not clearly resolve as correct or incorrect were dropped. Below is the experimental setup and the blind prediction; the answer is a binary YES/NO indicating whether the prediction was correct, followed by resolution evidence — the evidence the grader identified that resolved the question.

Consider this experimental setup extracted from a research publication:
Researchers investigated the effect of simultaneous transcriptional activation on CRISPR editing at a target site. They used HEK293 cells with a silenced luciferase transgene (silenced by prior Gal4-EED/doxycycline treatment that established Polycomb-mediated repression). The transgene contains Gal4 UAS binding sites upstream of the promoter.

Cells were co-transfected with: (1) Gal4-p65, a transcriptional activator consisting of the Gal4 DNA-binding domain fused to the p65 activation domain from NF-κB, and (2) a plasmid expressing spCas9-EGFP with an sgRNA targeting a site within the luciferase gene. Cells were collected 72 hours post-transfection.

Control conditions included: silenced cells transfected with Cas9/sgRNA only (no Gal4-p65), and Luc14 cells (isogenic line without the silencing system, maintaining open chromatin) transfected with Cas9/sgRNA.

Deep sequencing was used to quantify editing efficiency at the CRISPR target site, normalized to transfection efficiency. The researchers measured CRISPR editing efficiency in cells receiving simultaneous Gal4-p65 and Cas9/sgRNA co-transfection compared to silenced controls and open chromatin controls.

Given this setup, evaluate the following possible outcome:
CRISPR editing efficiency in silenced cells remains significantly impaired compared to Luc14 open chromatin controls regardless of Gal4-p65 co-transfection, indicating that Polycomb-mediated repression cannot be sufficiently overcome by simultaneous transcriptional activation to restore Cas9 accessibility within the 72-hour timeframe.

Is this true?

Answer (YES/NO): YES